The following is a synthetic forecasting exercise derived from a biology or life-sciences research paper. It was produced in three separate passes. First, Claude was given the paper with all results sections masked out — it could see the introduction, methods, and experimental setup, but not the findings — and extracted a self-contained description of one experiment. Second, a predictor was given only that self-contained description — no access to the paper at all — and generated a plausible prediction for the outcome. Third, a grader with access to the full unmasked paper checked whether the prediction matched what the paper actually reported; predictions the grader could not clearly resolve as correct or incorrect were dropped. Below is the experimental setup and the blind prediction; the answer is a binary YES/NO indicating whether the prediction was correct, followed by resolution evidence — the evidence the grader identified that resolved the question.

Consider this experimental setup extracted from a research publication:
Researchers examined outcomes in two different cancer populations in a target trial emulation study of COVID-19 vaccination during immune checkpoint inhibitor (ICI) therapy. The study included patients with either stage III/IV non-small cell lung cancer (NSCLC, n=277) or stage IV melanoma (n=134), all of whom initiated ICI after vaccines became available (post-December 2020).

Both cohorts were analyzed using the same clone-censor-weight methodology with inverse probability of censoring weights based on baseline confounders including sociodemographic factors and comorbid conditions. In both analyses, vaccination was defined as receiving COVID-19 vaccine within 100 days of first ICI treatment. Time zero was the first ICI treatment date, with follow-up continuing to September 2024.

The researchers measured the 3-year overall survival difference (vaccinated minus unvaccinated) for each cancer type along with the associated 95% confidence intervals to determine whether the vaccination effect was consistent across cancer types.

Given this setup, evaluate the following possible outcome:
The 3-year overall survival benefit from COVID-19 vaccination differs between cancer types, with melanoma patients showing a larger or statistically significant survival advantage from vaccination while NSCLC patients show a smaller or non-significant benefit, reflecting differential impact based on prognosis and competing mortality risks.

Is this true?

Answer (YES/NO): NO